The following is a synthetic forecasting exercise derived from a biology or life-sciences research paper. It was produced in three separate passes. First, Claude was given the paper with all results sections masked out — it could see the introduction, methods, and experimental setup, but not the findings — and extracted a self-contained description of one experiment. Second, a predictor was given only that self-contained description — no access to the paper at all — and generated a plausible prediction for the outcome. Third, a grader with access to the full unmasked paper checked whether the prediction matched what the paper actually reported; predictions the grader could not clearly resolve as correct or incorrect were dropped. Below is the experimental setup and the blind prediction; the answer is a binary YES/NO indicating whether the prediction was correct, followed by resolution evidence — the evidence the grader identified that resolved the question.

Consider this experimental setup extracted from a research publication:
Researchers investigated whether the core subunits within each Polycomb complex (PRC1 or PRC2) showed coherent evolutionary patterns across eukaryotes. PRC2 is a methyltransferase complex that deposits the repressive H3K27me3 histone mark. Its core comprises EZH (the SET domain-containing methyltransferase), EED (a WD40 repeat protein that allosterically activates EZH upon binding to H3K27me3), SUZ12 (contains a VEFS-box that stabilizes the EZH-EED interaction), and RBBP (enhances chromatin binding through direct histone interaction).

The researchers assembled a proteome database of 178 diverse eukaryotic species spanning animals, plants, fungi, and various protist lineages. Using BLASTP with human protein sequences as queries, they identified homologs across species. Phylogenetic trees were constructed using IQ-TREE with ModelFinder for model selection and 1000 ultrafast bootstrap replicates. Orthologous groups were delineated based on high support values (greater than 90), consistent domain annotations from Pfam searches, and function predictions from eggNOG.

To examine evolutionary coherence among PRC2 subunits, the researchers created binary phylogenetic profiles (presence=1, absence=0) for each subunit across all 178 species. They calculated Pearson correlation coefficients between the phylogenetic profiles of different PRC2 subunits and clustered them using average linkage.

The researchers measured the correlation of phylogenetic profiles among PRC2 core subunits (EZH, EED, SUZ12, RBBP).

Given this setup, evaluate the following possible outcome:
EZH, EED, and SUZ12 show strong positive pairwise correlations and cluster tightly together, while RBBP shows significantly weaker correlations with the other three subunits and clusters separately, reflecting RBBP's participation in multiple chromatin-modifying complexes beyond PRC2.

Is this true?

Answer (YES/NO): YES